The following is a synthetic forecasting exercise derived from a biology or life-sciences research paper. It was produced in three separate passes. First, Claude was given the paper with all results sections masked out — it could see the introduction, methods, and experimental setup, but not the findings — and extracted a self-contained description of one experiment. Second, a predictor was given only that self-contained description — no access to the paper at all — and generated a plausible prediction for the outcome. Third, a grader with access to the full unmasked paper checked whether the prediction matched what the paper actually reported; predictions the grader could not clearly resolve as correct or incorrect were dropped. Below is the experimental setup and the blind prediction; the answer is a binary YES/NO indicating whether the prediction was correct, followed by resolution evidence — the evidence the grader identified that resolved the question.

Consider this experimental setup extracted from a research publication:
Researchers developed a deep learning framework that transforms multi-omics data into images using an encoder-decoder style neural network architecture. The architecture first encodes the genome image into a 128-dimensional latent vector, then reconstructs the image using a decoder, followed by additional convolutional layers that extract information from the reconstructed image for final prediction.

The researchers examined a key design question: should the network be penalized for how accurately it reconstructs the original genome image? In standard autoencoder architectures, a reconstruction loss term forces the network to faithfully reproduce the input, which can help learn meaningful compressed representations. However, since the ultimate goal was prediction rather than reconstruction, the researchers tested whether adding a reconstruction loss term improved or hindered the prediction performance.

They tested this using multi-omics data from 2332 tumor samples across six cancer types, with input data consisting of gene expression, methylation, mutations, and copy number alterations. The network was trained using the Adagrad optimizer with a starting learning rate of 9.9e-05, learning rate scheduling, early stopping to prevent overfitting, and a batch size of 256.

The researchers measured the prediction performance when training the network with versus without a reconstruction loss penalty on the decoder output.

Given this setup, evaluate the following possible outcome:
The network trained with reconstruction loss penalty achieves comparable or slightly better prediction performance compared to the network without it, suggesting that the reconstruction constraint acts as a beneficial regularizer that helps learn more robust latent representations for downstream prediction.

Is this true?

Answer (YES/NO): NO